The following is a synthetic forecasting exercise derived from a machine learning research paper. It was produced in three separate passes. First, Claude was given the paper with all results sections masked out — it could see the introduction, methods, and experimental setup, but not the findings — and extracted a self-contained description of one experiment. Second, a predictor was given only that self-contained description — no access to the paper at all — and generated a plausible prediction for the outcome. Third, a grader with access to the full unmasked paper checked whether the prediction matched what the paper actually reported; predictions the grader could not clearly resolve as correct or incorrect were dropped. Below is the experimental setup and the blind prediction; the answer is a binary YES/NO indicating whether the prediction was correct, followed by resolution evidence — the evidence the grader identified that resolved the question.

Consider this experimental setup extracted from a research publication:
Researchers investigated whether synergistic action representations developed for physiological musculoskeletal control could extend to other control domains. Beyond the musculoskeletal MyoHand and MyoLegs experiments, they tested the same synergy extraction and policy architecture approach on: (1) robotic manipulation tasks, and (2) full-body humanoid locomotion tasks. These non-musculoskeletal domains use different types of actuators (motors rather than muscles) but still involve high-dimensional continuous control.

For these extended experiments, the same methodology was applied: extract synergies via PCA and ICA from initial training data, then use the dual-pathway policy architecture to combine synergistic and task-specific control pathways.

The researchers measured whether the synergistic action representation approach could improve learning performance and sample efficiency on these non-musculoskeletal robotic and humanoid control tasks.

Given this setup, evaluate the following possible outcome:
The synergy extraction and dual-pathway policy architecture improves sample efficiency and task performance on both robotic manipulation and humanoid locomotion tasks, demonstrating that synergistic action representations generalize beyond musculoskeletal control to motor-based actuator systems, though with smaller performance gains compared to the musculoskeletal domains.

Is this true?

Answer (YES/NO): NO